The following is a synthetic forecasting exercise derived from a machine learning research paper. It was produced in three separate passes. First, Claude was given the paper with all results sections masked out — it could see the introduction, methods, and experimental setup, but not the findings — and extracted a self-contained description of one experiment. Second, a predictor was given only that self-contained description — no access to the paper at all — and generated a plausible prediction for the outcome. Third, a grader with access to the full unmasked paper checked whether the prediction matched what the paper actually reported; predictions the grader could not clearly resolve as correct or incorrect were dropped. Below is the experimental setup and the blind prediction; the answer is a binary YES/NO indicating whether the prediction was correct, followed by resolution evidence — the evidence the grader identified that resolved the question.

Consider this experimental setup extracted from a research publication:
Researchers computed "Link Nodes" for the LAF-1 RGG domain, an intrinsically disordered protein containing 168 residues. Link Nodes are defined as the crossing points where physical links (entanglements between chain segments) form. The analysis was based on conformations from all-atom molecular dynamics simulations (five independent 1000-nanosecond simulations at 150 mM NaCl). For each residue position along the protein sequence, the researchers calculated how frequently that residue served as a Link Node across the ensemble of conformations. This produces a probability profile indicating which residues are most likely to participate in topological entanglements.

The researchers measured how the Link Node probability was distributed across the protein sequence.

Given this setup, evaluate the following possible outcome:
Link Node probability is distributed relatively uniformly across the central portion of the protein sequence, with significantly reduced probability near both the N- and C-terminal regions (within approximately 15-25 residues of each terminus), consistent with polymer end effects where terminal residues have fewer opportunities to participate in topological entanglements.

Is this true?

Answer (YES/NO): NO